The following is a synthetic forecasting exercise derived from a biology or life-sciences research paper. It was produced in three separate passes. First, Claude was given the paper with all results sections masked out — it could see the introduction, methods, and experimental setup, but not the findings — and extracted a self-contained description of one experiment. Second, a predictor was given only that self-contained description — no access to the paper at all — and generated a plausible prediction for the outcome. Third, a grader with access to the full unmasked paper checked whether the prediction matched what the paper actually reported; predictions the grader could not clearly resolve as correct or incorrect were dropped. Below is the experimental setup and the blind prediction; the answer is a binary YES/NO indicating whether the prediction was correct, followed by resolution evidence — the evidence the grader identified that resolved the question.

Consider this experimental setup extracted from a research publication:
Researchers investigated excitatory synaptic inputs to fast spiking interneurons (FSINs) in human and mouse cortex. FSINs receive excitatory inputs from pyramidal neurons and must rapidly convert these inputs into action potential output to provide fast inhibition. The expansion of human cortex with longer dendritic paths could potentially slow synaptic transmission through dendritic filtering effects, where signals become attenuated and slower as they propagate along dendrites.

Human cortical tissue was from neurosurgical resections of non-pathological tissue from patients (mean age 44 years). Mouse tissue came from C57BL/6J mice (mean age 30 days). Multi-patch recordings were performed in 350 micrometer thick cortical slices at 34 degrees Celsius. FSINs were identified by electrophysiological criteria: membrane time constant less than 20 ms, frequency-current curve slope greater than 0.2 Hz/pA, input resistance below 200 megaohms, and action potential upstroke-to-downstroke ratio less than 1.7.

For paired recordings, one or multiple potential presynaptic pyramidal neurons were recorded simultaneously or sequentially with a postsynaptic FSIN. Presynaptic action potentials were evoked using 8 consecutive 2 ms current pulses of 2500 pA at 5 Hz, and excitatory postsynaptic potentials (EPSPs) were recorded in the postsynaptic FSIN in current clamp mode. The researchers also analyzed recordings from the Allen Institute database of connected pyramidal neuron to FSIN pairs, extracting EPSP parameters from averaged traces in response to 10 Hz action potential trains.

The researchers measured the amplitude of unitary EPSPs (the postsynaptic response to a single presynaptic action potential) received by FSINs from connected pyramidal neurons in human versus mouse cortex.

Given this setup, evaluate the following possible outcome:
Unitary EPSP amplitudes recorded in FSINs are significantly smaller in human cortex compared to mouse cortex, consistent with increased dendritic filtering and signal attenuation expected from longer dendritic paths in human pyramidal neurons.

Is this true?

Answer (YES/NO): NO